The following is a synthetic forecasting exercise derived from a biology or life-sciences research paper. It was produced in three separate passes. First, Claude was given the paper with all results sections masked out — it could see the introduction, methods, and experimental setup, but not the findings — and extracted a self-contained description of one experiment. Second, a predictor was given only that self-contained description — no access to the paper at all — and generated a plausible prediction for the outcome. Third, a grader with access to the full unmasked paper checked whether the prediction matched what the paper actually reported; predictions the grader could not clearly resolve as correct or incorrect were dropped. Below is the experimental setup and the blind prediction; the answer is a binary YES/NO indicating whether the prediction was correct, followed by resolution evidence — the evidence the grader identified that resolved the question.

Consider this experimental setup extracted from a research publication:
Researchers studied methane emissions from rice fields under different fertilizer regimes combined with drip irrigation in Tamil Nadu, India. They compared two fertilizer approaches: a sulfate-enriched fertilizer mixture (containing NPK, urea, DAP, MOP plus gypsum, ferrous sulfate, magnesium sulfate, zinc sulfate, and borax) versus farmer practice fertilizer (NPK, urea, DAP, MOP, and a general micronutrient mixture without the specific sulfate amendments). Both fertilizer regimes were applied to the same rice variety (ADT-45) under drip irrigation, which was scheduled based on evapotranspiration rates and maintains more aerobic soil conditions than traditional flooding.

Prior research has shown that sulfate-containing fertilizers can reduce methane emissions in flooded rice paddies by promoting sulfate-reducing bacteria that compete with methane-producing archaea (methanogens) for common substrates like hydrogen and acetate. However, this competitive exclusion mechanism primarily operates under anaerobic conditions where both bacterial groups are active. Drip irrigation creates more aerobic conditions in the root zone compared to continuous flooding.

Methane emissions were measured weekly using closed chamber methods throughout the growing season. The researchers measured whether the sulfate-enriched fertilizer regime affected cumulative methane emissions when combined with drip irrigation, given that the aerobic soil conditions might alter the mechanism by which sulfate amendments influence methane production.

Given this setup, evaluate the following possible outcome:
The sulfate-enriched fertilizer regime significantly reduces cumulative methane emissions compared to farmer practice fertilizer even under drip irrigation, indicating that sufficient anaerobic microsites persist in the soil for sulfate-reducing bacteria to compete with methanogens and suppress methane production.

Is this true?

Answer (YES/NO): YES